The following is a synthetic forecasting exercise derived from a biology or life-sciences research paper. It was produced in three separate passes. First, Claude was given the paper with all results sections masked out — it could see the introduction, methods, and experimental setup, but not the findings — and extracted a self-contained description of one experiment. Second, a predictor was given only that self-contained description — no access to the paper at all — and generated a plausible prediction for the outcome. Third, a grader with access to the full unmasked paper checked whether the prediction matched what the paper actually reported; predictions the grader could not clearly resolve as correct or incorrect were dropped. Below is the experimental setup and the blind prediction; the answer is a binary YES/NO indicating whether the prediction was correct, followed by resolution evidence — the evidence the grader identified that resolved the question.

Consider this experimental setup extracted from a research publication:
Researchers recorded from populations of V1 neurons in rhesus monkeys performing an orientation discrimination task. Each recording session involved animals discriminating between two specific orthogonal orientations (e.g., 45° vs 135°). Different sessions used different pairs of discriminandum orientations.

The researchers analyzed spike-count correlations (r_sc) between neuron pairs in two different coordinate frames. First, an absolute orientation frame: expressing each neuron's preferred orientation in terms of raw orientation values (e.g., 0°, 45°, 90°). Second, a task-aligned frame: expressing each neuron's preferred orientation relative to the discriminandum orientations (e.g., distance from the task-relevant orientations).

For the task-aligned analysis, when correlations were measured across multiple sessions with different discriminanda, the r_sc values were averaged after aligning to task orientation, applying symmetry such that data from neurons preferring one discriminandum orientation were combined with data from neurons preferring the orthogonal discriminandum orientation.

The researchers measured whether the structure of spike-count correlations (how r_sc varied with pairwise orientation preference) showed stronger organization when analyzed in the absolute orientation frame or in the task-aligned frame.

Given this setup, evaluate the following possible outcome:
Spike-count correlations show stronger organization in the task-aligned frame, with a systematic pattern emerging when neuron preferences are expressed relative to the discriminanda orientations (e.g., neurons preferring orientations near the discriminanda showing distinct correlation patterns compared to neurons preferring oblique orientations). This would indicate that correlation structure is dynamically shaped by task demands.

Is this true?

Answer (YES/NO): YES